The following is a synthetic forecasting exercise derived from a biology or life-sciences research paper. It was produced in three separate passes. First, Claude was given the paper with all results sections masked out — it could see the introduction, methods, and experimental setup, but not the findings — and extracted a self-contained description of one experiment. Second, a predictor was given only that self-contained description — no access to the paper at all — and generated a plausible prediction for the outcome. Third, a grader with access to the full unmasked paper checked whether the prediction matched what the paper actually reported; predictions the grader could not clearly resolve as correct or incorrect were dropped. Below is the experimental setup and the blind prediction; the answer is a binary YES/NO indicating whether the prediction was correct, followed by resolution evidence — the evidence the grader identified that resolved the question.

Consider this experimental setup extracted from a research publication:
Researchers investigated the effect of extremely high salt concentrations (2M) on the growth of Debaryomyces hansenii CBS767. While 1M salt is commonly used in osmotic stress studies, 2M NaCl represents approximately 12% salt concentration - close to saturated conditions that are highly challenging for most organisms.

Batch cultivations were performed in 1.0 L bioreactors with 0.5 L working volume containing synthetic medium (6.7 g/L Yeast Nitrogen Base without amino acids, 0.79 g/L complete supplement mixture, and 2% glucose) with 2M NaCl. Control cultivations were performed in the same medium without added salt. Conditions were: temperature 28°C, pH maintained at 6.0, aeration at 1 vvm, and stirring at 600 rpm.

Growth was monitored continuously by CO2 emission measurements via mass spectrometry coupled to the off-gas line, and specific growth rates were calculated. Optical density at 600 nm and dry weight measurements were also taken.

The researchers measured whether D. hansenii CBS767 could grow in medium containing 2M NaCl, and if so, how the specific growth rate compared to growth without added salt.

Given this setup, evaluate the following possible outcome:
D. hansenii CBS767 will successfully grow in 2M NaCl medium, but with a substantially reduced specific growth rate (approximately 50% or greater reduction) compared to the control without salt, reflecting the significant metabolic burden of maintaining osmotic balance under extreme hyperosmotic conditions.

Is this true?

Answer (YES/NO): NO